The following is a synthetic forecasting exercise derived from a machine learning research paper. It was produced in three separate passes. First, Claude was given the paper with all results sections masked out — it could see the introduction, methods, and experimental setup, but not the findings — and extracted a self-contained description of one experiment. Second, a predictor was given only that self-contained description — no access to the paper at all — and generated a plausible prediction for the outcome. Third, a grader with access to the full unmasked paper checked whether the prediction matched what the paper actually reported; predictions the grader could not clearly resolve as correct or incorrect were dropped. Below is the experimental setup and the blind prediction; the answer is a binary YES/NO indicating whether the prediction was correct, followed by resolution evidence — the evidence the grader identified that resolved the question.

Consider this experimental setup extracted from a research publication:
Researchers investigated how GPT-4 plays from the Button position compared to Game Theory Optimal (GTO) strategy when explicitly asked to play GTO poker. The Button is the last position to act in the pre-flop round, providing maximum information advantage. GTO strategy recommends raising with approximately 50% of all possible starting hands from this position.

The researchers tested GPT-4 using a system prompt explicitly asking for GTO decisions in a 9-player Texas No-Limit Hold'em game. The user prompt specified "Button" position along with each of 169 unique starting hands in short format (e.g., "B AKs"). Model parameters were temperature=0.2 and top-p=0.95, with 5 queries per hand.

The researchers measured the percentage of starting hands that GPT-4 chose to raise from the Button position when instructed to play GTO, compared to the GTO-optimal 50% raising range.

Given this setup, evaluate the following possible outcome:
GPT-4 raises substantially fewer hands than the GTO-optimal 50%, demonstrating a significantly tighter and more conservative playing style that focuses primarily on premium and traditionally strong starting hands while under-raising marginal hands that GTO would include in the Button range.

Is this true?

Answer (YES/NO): NO